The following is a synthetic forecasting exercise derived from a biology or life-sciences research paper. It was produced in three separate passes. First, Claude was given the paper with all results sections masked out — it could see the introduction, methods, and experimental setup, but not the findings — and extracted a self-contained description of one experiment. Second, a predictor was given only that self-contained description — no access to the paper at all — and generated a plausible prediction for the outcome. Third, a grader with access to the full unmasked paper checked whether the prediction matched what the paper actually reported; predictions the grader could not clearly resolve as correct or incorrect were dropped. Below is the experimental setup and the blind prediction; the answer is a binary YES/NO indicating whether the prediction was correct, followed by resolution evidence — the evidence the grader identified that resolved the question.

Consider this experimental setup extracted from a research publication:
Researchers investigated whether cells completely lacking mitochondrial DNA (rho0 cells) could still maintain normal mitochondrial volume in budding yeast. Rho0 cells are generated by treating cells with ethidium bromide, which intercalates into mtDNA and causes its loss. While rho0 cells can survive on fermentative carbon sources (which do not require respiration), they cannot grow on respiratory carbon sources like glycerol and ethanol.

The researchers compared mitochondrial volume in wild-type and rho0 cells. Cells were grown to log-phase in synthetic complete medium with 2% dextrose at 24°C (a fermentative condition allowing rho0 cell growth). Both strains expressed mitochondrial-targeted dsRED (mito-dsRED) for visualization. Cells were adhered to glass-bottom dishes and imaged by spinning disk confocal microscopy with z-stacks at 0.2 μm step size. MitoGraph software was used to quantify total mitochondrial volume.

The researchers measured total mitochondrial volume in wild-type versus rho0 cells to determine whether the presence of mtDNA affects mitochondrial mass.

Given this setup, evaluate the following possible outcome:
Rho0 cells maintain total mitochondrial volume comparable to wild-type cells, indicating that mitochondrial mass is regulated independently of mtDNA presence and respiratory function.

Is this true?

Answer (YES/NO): YES